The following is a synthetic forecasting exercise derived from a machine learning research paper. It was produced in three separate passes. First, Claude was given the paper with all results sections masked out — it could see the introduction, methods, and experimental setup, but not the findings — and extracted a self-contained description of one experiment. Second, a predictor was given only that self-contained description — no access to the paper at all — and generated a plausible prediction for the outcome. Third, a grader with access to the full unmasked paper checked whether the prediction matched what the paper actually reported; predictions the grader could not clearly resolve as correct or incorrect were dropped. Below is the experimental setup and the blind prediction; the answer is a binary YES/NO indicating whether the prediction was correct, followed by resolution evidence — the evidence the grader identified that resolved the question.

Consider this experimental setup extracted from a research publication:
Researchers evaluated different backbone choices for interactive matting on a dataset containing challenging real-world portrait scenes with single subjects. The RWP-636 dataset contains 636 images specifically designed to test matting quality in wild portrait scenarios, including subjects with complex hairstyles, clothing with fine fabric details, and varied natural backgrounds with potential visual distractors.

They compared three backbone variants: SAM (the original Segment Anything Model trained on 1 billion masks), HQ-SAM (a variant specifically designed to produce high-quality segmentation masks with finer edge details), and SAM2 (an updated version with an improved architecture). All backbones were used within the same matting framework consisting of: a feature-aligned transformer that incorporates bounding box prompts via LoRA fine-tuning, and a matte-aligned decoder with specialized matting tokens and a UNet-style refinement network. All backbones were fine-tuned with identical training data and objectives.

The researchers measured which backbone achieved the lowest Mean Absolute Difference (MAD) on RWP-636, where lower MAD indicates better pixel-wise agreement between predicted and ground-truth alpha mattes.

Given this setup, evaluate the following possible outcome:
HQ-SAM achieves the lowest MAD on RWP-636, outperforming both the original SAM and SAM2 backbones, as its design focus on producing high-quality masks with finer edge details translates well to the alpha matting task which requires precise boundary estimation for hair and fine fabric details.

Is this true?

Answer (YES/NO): NO